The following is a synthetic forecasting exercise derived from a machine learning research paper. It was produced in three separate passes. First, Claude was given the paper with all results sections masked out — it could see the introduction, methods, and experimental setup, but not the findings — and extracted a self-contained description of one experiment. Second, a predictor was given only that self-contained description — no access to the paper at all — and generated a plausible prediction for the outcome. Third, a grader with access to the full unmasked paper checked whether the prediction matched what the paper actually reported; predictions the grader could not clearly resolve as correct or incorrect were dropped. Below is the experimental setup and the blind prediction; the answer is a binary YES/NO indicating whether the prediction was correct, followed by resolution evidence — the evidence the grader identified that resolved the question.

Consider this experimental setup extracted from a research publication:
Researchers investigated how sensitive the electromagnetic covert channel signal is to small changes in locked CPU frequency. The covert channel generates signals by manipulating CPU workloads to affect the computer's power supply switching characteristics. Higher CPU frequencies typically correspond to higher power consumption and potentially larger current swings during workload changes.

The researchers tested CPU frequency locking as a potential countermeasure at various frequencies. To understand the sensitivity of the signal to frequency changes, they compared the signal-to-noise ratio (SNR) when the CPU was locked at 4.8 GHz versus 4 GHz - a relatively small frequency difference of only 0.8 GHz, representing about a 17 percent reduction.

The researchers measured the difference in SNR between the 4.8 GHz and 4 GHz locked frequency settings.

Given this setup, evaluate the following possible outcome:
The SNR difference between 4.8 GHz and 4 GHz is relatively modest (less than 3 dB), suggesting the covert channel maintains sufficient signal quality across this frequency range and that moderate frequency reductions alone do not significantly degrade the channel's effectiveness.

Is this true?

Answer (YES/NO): NO